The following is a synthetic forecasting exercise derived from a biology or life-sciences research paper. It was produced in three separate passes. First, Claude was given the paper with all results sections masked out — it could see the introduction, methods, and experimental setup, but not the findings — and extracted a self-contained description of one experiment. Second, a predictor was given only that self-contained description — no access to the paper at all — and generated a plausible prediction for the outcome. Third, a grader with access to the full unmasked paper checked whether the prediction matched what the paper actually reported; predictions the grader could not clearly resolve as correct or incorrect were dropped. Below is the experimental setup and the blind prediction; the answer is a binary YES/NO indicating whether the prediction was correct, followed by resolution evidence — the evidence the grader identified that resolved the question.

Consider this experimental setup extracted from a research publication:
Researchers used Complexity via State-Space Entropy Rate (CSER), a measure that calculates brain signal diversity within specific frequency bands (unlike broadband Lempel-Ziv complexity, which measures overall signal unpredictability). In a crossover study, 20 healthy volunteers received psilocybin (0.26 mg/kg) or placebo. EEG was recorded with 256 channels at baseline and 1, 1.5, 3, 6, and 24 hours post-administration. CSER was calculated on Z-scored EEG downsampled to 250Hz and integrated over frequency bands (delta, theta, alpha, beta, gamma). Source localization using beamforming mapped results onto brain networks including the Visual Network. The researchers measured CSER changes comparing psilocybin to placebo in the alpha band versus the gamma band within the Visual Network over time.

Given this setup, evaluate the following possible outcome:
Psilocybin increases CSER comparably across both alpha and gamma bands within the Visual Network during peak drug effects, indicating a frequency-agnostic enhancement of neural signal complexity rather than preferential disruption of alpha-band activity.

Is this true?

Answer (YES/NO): NO